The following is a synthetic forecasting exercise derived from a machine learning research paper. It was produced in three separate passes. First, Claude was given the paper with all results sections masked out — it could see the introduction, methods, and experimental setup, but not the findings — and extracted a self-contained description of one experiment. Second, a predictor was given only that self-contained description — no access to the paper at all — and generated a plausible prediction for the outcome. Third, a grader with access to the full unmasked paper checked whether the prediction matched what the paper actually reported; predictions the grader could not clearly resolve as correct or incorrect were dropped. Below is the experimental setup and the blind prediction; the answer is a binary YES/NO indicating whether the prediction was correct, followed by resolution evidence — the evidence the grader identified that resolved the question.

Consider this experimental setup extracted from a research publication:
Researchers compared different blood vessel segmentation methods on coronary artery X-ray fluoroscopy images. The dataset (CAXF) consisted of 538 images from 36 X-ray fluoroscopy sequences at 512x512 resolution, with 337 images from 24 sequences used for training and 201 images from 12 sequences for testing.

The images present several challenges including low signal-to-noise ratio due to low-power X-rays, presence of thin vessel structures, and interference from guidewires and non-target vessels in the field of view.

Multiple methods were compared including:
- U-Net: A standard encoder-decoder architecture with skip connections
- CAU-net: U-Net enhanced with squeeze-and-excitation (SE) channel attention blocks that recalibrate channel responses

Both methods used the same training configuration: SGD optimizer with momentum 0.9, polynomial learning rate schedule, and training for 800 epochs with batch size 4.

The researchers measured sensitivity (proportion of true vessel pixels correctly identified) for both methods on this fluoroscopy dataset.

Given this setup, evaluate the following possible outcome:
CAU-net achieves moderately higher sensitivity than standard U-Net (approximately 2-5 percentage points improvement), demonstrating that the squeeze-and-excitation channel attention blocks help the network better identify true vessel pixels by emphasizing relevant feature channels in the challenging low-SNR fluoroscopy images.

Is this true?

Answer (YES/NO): NO